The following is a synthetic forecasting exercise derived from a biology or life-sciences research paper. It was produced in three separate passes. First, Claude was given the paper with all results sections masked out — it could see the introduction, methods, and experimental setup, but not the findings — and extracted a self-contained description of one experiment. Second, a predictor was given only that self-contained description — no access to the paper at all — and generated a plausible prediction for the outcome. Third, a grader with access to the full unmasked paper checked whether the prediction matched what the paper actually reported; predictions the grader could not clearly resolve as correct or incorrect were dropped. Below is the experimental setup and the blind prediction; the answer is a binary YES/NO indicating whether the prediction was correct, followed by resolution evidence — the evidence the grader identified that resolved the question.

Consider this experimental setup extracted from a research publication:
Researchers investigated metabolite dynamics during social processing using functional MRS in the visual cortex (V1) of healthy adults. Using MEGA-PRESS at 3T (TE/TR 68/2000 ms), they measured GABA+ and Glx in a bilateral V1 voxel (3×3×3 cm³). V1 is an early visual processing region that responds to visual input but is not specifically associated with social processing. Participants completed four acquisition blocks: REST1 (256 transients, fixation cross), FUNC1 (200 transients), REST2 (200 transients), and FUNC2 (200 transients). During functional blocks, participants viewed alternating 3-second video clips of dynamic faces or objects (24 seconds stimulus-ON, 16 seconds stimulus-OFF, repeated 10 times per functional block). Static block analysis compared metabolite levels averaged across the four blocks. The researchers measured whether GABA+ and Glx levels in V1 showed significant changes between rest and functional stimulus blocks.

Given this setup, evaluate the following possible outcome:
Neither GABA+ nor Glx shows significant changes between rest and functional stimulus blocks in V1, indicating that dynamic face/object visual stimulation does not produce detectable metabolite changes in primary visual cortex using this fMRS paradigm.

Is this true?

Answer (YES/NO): YES